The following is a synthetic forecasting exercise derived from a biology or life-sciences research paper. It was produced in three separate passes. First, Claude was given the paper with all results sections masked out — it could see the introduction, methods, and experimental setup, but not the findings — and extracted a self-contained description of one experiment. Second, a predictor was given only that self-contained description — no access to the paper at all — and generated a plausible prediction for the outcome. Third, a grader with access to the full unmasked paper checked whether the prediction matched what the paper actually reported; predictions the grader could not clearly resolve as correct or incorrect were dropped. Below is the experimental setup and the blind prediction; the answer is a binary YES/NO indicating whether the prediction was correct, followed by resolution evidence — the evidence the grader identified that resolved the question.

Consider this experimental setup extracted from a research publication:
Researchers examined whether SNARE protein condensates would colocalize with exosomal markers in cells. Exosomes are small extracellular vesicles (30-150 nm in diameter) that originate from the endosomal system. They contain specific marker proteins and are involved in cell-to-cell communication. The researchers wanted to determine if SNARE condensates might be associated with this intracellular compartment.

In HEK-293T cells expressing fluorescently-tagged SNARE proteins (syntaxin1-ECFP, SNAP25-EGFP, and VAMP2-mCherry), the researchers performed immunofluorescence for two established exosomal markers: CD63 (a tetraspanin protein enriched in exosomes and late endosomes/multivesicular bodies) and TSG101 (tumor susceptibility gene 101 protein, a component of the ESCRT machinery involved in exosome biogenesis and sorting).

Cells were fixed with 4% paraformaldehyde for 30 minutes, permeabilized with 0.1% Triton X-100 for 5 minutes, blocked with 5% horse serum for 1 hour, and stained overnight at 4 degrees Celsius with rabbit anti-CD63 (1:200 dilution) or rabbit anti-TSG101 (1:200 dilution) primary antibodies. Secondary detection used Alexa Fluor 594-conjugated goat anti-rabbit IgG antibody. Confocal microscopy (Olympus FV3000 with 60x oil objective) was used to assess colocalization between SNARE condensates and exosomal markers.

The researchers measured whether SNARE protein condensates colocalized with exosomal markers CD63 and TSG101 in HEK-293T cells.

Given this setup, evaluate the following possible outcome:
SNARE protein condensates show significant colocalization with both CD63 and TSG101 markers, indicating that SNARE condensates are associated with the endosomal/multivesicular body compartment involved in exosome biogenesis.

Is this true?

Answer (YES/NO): NO